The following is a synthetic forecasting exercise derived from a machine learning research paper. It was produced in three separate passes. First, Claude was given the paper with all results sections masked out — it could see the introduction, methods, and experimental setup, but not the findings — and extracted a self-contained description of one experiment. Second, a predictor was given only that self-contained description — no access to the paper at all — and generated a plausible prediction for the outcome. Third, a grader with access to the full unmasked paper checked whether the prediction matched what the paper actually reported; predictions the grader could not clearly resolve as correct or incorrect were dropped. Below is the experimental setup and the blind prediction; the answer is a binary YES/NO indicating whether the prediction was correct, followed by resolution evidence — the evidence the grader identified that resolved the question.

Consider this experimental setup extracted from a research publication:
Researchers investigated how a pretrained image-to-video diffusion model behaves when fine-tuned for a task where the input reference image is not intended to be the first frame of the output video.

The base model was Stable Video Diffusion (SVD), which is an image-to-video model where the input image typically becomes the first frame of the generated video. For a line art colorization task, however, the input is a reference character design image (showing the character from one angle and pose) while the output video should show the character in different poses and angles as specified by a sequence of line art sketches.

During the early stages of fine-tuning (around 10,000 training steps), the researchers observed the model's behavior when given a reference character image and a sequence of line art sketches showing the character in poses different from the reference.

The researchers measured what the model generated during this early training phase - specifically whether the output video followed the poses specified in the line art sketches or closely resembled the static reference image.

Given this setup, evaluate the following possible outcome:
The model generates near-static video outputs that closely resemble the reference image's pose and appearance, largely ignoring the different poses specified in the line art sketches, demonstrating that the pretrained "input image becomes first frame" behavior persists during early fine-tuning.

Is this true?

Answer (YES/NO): YES